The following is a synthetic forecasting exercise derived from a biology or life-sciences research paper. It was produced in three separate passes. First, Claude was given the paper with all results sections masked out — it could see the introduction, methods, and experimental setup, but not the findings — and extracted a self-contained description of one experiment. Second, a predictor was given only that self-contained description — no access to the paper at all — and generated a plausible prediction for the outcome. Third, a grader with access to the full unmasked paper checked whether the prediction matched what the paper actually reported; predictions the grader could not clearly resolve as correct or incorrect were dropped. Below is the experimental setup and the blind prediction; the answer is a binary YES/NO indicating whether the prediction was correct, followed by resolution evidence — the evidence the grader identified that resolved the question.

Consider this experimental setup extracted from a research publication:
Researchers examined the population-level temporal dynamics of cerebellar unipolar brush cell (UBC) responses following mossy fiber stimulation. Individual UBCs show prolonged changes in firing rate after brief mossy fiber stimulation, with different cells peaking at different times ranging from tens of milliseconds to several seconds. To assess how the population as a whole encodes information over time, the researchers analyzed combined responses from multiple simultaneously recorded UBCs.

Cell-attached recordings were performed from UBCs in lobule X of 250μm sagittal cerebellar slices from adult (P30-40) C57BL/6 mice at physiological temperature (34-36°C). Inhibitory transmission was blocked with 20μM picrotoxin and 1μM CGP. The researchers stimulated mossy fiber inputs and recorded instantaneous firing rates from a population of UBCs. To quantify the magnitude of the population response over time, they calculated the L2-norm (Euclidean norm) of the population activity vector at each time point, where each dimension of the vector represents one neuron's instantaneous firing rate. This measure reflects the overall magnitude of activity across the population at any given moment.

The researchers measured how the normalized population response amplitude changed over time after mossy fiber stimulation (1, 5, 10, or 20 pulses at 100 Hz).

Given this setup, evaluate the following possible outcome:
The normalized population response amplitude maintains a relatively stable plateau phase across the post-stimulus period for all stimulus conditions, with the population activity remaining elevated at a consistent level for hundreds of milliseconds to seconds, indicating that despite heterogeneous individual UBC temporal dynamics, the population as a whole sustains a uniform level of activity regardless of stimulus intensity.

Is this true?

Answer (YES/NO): NO